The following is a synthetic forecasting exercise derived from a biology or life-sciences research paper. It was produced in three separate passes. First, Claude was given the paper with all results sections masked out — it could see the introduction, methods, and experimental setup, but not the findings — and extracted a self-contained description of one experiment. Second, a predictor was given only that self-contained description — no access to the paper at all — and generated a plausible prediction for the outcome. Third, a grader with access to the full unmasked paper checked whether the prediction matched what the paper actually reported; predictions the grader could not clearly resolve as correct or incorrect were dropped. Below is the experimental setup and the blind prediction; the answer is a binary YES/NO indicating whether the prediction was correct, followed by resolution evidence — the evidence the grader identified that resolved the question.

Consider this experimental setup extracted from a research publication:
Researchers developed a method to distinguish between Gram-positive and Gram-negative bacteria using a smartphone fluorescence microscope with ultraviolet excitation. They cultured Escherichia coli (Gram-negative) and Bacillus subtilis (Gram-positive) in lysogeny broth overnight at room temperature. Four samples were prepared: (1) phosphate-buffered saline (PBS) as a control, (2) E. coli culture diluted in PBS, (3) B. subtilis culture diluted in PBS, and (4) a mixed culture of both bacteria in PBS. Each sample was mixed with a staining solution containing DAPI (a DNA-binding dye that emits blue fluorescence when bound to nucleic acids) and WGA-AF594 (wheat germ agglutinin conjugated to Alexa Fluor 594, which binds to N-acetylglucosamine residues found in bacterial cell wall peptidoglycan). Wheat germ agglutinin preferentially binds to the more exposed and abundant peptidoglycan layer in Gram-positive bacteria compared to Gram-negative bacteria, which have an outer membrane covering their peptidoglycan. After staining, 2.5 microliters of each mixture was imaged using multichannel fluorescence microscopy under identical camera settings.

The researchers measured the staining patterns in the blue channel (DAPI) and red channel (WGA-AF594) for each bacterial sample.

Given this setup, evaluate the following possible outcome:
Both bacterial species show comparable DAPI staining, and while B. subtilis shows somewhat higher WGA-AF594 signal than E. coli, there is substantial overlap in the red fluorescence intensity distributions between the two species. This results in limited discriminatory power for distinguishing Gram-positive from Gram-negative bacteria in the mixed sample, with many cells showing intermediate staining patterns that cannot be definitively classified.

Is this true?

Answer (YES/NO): NO